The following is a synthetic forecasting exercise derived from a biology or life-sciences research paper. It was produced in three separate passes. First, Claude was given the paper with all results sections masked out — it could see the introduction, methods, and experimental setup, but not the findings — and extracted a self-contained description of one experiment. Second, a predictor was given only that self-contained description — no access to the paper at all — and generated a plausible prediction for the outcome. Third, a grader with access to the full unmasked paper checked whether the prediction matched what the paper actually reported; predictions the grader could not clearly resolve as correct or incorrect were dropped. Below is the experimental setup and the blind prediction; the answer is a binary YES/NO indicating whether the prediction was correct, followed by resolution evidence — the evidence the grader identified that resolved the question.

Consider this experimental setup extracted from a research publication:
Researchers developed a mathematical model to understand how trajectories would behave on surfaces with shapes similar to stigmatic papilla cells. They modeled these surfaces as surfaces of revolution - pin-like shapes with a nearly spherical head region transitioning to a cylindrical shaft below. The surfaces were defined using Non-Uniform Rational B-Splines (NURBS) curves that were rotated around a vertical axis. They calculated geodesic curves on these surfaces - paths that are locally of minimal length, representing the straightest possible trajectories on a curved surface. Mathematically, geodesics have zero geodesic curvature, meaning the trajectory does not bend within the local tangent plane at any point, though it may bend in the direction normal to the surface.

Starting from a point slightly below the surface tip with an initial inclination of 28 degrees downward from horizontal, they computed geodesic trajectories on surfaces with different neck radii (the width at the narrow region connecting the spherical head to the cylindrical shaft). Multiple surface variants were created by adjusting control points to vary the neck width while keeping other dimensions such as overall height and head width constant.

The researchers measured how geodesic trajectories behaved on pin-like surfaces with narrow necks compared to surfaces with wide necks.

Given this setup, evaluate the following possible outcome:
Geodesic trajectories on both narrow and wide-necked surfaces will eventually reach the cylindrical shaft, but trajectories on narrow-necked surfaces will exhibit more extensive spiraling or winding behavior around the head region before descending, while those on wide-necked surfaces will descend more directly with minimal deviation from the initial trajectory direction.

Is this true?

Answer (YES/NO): NO